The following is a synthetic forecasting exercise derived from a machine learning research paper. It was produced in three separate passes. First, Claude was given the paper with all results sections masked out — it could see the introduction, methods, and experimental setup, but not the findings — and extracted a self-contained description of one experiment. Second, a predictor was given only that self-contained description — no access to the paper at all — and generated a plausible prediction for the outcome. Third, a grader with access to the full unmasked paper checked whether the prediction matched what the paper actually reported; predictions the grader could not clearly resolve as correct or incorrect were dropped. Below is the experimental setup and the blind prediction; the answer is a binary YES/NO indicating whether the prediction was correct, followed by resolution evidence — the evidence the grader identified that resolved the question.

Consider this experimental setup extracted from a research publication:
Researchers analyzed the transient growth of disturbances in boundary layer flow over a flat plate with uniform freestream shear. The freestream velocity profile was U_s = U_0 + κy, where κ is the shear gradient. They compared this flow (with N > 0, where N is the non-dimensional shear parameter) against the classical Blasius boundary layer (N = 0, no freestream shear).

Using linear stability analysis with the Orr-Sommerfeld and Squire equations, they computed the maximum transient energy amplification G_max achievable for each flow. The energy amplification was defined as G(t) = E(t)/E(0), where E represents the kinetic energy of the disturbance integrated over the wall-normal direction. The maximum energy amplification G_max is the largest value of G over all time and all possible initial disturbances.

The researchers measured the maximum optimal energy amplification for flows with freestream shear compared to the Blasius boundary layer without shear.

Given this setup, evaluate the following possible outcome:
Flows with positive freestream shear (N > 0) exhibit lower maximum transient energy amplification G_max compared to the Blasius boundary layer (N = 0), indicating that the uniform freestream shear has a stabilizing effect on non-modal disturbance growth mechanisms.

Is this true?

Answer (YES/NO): NO